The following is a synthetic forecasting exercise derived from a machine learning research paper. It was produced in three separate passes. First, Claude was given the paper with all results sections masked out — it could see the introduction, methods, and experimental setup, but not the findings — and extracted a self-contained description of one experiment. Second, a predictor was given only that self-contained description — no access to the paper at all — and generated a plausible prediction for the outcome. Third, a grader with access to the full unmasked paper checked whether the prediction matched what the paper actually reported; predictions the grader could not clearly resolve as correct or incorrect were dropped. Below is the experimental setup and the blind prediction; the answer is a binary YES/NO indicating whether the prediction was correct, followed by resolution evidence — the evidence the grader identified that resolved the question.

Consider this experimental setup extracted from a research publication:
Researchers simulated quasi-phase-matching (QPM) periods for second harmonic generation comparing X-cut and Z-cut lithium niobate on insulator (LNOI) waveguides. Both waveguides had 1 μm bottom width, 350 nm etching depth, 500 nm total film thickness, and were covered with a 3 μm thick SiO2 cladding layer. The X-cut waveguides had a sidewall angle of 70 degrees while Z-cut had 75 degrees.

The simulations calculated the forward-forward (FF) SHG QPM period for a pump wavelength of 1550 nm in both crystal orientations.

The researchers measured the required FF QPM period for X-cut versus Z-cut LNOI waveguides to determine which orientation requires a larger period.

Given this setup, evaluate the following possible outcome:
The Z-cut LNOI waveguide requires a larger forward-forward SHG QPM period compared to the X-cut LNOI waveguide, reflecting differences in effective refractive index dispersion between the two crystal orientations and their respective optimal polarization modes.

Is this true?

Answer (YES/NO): NO